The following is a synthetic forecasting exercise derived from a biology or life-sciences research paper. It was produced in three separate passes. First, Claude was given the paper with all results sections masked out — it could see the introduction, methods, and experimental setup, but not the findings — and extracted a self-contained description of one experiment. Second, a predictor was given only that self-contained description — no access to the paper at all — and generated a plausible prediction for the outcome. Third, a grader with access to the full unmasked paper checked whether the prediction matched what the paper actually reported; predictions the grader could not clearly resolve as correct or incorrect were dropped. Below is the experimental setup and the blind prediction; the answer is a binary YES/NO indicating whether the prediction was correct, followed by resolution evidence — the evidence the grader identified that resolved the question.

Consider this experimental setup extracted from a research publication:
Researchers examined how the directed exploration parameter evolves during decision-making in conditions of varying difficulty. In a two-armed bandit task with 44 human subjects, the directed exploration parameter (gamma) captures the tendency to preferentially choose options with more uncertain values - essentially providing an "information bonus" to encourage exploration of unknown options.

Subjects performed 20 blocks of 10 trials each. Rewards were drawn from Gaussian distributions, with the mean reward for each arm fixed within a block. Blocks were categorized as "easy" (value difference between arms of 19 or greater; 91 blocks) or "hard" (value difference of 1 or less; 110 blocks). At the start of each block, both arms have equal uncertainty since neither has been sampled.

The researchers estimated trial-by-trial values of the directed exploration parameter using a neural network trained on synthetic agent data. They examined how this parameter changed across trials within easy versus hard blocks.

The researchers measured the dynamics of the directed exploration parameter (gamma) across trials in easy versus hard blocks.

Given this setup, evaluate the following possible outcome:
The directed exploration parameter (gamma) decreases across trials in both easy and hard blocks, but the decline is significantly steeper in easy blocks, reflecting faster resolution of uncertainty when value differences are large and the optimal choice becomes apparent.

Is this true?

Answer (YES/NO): NO